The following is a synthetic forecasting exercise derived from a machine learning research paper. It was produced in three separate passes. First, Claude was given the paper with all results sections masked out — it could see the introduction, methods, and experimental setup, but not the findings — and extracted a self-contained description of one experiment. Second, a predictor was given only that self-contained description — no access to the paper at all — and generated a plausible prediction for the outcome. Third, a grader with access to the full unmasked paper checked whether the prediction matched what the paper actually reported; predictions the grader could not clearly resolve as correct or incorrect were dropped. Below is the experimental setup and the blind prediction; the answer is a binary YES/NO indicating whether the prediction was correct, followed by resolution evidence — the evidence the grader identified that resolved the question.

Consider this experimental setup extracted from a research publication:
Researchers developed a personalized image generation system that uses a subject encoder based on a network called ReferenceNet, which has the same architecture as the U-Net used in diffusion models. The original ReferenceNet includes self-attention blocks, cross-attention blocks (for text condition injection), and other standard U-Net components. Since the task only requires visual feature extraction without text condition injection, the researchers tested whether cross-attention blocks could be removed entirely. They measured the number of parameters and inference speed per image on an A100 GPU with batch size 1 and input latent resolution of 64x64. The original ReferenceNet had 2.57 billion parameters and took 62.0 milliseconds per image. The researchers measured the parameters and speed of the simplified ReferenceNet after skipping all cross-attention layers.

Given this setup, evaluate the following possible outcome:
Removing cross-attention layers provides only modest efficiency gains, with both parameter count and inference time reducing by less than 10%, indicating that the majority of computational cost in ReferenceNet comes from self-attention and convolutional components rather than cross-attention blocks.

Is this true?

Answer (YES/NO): NO